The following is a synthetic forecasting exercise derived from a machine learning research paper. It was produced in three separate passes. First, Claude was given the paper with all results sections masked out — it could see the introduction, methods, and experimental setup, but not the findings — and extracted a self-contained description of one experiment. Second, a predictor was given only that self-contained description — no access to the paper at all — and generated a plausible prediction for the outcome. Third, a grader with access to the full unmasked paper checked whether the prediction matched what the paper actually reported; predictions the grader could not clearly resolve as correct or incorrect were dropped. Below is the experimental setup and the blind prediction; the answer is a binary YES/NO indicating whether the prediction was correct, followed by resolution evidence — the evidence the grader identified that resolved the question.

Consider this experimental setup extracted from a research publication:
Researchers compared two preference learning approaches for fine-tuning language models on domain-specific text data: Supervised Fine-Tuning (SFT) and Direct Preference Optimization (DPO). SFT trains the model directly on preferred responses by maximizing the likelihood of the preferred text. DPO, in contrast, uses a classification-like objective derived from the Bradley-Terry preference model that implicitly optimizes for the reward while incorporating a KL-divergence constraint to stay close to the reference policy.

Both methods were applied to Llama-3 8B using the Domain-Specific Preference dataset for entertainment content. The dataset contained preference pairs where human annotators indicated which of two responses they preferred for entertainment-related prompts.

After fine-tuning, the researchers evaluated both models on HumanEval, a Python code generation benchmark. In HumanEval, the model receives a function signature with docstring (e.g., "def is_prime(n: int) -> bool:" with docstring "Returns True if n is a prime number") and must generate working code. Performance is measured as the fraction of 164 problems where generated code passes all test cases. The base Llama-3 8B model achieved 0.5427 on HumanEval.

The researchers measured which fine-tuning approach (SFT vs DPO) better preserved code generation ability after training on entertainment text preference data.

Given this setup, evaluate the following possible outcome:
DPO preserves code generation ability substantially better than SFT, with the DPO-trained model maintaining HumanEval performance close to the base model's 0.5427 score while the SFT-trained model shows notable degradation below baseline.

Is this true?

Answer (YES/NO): YES